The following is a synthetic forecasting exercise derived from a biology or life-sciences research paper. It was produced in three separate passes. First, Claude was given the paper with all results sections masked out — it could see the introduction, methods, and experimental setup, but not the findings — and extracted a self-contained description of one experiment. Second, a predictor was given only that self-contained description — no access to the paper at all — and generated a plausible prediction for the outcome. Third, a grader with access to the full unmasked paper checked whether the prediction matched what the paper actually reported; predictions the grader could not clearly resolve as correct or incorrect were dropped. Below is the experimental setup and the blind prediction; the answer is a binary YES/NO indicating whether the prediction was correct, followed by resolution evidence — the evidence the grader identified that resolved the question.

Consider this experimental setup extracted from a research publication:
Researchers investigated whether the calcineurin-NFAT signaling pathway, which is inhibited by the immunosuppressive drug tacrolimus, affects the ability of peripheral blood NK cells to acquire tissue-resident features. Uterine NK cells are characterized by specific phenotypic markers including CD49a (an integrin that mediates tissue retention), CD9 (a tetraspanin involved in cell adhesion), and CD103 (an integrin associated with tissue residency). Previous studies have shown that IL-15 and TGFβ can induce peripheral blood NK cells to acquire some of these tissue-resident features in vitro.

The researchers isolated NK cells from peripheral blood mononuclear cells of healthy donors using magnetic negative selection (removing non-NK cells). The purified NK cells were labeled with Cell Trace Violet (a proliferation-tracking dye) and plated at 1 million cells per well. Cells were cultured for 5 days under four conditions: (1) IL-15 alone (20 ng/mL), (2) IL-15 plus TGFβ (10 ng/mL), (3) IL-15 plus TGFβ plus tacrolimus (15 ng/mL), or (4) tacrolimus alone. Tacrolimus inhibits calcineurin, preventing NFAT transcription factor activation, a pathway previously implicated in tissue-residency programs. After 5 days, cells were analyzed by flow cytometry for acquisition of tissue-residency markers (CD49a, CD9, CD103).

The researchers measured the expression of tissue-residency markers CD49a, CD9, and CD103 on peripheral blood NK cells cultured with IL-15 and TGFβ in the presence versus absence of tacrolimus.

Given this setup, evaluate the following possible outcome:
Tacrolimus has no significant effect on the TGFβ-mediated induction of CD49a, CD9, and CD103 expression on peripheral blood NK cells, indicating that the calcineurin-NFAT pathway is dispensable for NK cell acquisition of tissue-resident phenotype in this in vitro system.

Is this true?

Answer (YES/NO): NO